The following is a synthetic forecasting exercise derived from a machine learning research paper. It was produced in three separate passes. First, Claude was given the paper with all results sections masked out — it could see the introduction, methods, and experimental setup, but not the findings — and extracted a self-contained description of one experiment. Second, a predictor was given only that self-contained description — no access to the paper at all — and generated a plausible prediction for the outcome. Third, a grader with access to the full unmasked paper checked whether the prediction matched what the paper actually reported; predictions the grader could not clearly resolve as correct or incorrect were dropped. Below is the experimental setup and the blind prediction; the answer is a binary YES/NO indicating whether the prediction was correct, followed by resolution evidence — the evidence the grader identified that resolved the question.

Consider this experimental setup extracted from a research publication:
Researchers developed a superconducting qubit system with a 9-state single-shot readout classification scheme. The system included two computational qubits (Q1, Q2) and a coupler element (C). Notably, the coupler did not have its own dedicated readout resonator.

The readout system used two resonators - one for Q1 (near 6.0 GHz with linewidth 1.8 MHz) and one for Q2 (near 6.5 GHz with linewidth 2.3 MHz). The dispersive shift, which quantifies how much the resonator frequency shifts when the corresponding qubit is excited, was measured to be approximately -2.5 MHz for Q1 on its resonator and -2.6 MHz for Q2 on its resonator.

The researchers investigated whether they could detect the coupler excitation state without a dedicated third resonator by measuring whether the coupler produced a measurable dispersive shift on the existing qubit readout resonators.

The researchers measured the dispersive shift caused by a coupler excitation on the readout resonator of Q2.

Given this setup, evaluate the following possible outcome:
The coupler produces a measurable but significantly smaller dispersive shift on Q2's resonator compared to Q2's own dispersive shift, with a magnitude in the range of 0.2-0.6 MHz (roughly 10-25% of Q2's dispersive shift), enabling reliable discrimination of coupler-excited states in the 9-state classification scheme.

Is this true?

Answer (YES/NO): NO